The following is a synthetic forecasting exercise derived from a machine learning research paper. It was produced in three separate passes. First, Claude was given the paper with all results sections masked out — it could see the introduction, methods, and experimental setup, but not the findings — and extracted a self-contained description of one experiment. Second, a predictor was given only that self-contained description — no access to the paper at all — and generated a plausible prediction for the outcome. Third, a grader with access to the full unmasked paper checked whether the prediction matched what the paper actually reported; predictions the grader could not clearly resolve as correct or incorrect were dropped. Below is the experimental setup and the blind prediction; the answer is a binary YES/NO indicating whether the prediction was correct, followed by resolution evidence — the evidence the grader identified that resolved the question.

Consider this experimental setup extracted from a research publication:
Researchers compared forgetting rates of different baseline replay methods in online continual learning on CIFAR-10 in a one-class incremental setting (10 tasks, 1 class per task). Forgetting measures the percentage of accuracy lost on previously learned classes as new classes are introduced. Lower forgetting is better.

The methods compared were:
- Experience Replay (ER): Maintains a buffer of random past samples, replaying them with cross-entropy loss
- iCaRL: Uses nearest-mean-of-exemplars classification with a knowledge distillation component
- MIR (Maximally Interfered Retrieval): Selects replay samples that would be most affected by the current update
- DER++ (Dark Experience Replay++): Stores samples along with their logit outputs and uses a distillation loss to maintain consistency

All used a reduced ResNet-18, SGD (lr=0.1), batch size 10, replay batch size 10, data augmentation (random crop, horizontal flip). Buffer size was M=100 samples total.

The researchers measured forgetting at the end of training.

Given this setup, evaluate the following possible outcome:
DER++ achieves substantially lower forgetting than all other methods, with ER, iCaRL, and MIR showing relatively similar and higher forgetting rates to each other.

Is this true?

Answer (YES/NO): NO